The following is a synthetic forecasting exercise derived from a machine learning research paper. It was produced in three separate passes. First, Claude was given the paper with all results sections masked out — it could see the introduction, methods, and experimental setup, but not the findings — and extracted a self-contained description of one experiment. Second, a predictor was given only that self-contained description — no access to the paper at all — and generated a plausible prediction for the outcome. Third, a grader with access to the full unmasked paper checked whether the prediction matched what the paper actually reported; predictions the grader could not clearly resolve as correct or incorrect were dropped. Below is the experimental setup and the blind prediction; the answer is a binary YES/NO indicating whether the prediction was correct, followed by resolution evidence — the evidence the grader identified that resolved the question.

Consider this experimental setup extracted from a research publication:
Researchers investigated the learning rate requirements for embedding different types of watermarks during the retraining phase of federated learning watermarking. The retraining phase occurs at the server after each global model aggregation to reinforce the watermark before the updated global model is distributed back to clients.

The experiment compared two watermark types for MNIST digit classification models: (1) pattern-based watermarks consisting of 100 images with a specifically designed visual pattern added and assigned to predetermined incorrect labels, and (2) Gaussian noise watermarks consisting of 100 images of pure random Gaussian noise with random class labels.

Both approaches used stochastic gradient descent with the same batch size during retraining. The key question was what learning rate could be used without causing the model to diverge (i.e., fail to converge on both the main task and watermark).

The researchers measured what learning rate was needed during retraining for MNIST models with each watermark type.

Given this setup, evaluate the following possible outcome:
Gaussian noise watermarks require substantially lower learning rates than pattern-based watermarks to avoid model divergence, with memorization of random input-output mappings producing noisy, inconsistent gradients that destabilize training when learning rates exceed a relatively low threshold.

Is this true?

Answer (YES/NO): YES